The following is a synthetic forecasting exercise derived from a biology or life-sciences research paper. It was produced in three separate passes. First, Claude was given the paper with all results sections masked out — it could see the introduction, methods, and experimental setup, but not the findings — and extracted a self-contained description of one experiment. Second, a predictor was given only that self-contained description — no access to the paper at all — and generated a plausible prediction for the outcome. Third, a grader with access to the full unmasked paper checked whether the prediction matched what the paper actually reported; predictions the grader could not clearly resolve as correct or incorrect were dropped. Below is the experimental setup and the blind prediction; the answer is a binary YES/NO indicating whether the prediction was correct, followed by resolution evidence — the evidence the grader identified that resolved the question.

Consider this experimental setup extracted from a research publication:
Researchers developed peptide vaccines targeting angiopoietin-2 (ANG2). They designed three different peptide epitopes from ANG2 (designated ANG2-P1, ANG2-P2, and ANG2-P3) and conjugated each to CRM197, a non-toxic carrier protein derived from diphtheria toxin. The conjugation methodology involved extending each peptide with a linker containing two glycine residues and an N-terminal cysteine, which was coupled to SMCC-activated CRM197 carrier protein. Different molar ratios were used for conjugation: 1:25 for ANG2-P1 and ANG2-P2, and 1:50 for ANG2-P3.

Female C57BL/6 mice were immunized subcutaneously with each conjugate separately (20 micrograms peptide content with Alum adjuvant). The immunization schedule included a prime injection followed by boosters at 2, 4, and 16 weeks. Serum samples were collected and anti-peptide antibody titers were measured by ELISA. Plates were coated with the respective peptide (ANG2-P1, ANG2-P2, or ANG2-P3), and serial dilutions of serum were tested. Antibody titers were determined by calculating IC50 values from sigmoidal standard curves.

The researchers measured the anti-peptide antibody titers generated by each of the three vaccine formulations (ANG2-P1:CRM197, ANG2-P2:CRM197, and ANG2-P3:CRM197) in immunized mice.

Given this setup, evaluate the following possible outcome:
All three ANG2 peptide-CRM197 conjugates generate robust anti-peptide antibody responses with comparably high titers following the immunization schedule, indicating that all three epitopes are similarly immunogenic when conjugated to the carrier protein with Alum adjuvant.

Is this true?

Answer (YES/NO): NO